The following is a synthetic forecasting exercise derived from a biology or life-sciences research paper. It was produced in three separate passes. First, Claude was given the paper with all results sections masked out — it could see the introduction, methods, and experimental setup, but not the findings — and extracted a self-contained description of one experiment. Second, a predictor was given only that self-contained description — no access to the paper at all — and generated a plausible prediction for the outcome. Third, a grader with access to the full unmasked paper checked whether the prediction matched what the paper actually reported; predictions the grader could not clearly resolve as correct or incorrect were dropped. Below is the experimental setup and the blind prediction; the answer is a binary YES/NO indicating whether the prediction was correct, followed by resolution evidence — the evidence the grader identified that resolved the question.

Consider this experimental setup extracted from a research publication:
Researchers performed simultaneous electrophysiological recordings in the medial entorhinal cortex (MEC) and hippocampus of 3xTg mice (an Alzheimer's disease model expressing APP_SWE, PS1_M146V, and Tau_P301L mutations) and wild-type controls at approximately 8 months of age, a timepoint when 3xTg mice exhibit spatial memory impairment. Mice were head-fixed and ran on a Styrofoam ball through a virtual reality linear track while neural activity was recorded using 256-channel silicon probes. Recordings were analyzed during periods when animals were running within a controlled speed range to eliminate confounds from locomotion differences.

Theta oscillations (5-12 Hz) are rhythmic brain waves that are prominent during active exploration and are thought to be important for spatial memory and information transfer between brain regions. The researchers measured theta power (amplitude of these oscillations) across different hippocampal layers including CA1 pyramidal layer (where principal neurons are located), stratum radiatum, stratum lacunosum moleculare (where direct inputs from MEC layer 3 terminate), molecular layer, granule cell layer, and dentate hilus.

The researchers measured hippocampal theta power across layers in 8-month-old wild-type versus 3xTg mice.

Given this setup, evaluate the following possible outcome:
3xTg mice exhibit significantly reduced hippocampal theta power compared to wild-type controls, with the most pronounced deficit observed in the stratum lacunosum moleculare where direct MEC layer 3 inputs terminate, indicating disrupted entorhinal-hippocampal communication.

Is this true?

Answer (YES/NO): NO